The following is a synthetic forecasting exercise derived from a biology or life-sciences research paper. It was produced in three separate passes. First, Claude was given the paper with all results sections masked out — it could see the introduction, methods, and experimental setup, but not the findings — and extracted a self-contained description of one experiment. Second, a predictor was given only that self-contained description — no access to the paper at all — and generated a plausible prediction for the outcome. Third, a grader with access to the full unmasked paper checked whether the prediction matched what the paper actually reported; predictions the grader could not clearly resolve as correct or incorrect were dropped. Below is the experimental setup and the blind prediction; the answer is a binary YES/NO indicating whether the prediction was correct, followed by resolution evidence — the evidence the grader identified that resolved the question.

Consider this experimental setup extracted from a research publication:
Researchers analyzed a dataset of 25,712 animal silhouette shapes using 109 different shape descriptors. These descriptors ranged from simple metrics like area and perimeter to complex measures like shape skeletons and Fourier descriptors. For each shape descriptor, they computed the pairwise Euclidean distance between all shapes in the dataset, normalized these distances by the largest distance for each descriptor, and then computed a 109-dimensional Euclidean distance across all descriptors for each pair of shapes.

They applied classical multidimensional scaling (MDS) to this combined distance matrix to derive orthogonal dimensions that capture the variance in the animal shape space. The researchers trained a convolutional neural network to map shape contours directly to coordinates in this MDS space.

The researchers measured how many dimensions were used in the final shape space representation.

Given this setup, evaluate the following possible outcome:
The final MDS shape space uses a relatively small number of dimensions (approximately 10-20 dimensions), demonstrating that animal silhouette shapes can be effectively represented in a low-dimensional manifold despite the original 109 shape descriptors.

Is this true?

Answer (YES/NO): NO